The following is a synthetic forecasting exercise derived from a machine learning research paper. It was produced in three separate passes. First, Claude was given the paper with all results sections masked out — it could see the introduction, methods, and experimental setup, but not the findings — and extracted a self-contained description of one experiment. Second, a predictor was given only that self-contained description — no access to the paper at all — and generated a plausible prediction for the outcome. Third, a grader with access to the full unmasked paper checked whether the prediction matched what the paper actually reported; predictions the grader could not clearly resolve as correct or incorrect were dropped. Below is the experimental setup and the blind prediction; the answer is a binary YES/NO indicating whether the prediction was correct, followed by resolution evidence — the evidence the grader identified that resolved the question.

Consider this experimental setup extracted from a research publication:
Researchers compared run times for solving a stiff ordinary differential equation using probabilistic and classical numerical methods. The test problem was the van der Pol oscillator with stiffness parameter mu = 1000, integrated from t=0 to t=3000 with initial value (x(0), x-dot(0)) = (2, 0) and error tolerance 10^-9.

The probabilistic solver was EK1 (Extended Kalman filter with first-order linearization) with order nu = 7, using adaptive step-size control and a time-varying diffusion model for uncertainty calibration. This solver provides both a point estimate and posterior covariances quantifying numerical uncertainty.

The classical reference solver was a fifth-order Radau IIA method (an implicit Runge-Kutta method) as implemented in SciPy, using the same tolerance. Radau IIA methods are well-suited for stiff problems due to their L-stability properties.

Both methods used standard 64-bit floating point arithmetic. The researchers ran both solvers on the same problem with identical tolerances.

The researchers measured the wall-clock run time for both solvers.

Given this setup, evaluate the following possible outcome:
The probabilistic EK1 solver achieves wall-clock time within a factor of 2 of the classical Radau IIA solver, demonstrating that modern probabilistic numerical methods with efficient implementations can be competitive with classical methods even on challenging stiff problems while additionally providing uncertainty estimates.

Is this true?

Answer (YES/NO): YES